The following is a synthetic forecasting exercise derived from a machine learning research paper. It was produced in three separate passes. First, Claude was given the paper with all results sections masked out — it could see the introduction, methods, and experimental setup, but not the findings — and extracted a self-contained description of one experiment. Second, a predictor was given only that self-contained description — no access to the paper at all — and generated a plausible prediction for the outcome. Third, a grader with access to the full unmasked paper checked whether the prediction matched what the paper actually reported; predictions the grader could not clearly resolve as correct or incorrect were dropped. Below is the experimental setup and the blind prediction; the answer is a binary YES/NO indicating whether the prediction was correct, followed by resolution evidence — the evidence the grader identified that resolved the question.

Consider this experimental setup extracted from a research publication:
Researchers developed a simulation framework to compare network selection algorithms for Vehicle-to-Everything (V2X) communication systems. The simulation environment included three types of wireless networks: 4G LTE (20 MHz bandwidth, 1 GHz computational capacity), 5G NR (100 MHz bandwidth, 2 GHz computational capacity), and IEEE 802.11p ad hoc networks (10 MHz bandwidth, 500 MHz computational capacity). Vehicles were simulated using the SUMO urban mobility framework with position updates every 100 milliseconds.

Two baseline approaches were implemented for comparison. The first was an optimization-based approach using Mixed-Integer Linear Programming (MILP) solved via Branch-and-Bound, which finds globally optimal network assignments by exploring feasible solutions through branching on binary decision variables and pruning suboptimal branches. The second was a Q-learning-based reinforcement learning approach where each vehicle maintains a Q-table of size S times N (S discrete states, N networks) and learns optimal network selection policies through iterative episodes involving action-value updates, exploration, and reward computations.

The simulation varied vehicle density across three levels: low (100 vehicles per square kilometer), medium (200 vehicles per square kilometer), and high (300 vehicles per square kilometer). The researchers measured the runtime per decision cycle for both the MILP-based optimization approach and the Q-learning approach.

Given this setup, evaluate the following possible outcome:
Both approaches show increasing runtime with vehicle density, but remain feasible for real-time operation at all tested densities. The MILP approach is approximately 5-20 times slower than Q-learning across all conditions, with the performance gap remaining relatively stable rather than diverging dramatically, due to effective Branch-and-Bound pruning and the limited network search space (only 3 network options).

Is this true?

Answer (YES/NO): NO